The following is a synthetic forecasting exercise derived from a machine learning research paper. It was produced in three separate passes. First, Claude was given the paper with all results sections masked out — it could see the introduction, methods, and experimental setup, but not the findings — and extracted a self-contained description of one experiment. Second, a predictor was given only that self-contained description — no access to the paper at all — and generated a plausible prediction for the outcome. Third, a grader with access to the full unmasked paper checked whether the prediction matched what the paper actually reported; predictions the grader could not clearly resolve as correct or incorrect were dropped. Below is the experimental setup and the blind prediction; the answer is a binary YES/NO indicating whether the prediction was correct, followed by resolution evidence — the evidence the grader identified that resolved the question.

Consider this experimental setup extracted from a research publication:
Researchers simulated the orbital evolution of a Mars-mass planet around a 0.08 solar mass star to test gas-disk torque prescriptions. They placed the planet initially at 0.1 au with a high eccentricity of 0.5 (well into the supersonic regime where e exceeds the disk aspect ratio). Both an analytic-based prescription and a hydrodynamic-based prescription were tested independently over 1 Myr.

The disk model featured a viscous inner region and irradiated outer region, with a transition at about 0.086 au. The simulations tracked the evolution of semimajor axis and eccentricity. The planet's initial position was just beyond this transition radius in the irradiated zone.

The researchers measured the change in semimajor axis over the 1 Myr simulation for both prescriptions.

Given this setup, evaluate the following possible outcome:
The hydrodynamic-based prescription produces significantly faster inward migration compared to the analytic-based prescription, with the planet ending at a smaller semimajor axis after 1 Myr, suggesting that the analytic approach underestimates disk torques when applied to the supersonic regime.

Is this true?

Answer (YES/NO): YES